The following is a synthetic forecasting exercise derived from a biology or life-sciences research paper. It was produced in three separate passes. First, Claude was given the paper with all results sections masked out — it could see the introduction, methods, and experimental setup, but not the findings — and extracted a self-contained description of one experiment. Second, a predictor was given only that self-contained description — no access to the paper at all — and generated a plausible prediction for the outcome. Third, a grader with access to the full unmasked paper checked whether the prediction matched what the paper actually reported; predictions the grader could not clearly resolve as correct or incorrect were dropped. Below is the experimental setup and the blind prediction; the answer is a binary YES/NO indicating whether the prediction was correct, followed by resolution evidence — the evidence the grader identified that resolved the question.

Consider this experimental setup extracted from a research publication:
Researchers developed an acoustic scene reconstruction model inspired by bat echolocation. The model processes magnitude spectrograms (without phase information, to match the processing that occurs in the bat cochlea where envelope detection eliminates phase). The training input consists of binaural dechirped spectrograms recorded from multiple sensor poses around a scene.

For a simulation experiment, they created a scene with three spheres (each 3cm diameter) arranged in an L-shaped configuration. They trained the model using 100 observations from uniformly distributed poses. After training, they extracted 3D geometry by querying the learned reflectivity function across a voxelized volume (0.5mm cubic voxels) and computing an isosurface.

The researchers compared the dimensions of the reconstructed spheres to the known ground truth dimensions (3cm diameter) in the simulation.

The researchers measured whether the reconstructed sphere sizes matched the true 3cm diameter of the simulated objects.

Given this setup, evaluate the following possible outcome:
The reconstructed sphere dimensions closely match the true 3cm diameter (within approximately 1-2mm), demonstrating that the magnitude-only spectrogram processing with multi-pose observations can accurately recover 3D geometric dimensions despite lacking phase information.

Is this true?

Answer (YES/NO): NO